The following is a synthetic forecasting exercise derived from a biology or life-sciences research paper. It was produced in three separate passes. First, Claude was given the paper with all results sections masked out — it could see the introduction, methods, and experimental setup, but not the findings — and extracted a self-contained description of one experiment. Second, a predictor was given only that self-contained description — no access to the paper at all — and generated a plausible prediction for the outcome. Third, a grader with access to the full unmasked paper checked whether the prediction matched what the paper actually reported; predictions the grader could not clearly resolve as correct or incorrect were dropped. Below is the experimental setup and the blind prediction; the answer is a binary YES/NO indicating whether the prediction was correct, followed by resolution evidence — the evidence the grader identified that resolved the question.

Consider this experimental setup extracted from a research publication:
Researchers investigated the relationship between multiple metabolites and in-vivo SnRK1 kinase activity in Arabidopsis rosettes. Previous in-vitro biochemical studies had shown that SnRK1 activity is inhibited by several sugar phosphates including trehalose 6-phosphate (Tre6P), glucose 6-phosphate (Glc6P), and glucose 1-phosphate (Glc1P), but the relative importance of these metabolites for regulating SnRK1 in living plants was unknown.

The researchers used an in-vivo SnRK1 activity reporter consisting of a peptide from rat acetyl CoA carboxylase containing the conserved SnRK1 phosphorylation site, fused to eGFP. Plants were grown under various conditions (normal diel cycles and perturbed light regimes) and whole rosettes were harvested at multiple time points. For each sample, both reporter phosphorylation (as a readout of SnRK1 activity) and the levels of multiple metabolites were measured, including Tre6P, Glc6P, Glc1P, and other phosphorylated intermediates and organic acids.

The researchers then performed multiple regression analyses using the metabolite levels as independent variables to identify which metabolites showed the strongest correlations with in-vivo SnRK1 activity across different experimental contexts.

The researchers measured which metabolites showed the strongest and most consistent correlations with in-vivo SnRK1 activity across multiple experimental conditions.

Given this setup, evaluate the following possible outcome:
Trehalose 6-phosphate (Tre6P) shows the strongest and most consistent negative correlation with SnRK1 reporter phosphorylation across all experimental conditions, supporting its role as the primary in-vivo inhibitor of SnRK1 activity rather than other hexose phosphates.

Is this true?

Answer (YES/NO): NO